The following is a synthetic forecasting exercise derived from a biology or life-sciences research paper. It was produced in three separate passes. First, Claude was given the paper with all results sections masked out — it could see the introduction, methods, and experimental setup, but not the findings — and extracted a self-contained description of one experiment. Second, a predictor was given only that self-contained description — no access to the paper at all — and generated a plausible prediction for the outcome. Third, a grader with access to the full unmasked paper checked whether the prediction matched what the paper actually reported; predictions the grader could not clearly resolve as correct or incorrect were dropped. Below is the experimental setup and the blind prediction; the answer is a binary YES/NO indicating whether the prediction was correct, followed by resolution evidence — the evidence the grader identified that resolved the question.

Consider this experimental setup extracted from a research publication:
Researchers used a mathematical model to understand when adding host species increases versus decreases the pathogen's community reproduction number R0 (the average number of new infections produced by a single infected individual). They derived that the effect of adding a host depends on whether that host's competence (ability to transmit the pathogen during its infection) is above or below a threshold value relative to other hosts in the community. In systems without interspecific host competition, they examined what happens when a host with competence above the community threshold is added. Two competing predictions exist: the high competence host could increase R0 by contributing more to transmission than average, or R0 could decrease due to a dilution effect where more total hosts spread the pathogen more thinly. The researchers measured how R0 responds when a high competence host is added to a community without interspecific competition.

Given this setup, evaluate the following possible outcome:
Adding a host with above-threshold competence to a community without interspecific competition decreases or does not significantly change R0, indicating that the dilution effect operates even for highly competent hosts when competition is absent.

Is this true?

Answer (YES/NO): NO